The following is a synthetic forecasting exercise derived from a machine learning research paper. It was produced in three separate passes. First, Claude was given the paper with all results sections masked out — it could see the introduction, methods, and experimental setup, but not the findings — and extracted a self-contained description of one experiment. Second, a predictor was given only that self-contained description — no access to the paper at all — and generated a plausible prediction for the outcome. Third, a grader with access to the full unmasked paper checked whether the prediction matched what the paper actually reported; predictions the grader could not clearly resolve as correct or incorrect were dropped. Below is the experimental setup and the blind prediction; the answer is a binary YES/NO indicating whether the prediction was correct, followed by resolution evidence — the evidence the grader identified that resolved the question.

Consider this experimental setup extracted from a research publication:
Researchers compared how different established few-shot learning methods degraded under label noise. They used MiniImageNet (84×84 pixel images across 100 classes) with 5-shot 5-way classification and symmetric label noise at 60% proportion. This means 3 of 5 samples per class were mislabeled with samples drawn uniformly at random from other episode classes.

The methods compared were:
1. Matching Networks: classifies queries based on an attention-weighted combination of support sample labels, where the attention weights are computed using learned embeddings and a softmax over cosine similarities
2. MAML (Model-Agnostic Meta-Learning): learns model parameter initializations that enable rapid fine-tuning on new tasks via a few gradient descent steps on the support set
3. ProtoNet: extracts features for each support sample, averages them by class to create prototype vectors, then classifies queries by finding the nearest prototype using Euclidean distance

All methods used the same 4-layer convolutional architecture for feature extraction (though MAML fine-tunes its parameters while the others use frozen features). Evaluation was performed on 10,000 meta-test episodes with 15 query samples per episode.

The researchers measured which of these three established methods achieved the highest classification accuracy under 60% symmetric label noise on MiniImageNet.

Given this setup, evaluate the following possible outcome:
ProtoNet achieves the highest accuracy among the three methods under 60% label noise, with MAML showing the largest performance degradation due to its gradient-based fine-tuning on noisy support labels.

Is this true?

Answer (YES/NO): YES